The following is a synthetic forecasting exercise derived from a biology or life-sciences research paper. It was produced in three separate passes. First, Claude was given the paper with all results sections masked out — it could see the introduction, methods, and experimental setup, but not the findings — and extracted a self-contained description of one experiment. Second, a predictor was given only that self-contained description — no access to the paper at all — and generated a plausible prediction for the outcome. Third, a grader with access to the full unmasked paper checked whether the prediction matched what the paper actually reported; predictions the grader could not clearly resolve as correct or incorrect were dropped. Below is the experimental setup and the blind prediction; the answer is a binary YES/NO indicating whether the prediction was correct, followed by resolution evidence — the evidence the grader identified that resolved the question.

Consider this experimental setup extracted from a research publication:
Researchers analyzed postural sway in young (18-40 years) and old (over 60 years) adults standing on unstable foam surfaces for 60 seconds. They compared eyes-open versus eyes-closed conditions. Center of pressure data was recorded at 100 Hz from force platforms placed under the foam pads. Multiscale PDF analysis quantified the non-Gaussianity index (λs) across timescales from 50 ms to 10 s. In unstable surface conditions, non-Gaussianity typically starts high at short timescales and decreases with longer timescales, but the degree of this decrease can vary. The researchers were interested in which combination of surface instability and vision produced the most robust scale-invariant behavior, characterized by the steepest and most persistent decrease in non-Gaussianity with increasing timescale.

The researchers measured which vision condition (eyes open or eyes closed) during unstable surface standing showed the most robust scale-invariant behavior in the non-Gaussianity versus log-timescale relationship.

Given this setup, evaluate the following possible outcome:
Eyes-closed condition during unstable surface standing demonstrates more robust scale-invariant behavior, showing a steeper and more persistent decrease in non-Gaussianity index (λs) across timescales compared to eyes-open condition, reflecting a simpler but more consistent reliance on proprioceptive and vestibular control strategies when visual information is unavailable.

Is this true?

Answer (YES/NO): YES